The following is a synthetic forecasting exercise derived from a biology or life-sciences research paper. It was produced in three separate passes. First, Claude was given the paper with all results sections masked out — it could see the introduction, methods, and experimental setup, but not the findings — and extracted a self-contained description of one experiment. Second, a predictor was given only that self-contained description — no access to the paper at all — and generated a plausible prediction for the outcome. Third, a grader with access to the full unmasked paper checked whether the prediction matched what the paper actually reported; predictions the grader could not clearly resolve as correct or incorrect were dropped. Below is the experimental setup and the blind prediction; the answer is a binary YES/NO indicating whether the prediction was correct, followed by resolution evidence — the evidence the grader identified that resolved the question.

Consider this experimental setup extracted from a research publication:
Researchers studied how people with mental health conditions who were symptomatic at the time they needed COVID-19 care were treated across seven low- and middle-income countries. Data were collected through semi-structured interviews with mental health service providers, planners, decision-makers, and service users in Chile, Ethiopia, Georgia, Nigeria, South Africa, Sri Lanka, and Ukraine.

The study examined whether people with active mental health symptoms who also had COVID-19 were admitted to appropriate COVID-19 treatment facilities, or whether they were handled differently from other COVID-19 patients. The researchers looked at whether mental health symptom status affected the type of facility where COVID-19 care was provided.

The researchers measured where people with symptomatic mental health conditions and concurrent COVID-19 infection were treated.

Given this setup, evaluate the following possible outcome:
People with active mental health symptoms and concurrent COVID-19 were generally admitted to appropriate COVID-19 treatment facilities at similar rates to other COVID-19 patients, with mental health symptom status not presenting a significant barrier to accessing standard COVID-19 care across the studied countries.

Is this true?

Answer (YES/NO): NO